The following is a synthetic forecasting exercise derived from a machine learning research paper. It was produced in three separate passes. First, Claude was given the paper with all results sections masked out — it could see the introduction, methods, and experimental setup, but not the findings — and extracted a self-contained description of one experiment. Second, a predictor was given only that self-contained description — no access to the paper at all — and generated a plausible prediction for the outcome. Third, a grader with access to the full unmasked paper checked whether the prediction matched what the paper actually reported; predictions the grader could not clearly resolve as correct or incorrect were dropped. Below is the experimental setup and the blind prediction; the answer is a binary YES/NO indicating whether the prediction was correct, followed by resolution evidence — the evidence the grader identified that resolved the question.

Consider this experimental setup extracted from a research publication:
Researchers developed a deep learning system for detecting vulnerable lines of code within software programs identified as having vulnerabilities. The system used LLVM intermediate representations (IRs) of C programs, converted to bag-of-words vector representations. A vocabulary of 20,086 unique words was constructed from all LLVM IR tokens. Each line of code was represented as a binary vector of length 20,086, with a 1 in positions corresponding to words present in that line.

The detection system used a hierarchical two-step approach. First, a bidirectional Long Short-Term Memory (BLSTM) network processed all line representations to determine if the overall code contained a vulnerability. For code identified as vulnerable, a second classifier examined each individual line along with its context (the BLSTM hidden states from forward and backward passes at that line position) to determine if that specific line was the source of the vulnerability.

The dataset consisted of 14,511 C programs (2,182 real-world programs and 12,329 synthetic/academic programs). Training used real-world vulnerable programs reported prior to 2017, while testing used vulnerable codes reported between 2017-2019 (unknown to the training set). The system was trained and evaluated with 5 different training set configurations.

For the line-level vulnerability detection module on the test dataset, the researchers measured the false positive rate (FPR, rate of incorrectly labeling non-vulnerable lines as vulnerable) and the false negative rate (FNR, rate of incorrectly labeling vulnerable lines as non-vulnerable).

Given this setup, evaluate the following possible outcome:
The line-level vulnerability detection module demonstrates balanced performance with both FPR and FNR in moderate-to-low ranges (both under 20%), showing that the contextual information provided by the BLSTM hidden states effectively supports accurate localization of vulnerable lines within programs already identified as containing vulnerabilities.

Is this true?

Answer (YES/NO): NO